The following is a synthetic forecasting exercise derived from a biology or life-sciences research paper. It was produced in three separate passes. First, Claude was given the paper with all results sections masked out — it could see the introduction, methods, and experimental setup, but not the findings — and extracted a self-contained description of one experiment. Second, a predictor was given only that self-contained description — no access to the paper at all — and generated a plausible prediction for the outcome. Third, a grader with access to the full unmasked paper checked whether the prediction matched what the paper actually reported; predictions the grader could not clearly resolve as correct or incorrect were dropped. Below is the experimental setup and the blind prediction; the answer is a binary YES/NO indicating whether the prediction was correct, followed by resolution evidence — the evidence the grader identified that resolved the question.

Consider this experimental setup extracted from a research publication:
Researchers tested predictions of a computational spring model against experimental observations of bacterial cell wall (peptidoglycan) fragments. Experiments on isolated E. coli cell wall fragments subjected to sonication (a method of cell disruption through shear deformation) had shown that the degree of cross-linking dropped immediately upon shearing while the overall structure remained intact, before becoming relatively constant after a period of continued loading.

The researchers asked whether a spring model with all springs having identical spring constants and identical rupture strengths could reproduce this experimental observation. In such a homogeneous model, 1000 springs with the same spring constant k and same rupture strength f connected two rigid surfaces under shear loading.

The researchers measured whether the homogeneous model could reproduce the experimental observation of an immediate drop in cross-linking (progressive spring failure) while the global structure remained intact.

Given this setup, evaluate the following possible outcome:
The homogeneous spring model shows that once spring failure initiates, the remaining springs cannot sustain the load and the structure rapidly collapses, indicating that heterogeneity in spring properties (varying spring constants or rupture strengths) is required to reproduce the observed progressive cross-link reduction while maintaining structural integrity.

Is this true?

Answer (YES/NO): NO